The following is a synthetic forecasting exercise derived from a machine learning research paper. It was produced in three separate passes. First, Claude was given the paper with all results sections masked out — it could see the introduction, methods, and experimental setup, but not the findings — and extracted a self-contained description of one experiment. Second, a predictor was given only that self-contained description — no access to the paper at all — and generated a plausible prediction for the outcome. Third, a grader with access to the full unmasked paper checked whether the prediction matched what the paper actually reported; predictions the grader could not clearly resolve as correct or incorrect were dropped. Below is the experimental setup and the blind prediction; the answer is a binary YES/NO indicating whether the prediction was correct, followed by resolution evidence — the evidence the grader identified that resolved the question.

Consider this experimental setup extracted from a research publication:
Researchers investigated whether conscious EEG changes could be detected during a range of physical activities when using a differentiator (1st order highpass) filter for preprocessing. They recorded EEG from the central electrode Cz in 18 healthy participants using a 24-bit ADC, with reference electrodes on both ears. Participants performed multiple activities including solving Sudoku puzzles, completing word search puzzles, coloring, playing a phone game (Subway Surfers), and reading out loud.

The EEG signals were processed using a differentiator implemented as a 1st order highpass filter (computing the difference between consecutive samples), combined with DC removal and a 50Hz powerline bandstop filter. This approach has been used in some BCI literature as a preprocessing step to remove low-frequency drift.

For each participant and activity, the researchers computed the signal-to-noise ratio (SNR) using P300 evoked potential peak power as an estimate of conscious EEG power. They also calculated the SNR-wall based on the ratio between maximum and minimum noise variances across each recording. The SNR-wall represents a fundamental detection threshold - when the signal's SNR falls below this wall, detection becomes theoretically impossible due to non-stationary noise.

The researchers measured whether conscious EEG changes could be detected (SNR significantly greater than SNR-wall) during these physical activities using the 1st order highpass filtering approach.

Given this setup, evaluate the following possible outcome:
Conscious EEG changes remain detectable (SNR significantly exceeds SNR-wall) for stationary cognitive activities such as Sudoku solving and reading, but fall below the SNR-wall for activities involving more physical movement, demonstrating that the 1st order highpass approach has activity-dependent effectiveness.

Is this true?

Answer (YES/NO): NO